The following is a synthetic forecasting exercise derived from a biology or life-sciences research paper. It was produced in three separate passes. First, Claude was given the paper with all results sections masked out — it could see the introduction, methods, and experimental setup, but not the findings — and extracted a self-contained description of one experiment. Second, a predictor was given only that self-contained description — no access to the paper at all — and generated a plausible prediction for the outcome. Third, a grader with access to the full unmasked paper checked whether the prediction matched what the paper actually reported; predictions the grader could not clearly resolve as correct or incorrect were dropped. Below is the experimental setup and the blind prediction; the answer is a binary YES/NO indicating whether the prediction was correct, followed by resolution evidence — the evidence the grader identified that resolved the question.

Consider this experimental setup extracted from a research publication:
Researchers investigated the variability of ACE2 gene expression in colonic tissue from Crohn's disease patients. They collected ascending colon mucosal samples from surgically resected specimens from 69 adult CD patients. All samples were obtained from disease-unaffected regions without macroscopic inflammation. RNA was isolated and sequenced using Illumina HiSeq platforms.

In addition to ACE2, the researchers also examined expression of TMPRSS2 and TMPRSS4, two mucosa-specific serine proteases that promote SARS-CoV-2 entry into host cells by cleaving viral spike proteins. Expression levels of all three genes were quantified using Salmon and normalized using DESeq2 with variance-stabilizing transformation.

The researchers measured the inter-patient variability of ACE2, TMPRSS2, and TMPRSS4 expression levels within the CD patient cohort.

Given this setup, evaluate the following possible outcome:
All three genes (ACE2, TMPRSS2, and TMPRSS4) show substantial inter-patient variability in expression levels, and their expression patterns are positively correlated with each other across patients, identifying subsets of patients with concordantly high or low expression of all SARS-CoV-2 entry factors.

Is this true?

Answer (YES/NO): NO